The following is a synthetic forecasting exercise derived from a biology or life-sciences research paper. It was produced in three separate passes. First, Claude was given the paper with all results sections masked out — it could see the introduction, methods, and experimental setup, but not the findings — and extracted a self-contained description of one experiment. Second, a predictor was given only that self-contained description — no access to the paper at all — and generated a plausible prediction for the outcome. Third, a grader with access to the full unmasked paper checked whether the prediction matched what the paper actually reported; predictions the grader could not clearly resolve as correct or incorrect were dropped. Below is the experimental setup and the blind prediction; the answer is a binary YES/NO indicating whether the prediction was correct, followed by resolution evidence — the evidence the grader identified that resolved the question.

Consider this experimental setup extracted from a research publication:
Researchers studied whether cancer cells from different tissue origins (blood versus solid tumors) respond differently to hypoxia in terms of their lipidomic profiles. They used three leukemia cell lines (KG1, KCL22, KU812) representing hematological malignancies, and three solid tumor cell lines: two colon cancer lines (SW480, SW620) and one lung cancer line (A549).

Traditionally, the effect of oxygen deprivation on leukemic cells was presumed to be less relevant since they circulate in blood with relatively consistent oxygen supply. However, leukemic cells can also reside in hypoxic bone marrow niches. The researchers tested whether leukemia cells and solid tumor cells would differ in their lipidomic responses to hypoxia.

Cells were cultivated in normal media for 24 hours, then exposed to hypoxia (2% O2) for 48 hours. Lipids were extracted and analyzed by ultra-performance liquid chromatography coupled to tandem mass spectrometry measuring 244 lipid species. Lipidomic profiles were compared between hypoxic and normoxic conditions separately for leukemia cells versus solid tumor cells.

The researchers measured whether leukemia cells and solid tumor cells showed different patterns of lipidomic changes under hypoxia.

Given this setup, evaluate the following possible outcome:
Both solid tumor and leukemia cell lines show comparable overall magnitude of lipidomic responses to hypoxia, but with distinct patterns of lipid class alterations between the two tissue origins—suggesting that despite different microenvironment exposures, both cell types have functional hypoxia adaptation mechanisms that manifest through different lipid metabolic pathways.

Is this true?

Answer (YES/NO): NO